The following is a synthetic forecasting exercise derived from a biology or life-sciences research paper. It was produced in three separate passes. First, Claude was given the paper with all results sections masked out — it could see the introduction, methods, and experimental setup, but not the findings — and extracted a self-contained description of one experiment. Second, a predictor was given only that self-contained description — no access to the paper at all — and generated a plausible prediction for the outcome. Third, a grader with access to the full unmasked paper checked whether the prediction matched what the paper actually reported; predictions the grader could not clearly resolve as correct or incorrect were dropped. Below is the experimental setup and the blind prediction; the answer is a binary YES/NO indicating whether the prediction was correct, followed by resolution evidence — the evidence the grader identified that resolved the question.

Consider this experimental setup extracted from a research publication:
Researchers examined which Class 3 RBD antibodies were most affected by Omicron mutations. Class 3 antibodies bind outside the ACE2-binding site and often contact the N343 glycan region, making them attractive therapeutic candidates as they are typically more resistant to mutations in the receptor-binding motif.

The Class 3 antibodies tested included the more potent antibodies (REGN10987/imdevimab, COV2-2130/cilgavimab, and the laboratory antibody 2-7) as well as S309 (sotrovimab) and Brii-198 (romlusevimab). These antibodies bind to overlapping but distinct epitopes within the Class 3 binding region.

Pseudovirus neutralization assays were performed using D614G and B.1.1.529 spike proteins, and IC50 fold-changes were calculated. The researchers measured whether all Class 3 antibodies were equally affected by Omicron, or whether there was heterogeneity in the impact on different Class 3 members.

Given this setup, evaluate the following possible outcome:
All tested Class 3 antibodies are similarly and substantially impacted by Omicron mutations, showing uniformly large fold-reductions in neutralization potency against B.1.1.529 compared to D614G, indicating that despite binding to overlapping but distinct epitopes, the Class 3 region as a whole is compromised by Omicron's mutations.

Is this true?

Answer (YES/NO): NO